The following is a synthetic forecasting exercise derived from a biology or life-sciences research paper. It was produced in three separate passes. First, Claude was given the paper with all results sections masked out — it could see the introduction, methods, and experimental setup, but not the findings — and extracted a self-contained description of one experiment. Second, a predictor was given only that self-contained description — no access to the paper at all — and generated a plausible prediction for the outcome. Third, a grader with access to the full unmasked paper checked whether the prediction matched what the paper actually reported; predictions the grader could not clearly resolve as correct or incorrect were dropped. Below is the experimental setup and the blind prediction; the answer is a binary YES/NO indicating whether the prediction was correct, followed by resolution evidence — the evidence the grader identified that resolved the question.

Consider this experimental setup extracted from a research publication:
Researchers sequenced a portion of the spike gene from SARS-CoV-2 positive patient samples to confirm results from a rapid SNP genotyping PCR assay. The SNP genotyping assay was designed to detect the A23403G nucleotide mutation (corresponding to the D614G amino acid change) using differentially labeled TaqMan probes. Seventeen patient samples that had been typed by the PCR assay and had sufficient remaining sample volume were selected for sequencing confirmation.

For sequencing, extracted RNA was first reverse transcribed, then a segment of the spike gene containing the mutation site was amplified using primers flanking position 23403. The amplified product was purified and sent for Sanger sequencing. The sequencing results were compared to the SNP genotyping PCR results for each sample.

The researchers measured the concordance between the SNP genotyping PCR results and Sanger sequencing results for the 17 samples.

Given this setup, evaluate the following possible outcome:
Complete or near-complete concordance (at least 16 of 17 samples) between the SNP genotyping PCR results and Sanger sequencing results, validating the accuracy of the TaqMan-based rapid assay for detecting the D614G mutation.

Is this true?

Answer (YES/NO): YES